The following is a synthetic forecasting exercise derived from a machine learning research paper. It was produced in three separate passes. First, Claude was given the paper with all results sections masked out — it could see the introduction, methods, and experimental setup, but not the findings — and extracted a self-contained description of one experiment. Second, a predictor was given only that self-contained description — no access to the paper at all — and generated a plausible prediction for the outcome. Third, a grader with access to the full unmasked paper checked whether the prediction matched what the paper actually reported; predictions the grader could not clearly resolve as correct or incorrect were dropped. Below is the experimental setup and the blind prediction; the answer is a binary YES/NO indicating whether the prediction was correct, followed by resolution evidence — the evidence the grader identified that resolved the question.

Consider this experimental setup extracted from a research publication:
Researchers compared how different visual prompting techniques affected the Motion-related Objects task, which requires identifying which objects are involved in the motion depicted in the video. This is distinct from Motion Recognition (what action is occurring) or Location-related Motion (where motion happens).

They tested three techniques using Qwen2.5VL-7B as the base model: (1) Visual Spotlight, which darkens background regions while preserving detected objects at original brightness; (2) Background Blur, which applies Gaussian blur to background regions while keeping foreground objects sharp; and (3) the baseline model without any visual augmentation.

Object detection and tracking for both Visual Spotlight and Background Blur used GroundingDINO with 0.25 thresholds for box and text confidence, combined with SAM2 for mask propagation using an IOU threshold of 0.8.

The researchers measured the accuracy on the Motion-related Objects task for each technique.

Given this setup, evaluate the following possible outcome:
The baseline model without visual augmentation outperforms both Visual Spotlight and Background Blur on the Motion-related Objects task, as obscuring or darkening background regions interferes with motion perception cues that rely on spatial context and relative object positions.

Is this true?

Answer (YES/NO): NO